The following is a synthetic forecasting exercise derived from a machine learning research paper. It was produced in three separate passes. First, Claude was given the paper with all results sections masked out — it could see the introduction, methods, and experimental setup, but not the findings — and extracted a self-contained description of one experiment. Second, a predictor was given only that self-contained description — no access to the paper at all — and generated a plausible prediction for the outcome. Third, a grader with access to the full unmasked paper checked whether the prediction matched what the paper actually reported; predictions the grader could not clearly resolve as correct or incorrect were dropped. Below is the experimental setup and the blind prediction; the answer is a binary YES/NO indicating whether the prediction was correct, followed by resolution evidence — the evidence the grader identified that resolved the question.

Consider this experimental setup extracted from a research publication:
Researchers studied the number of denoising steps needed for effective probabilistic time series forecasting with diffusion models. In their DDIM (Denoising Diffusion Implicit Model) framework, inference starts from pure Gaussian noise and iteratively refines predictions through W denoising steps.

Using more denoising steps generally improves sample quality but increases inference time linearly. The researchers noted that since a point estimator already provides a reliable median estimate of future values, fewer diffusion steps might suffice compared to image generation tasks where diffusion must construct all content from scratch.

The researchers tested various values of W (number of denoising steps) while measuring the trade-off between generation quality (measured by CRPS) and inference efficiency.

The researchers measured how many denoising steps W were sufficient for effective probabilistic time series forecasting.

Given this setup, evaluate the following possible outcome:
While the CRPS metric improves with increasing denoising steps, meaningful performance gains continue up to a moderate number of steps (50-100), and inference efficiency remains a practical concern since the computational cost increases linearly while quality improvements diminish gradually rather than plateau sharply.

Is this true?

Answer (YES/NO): NO